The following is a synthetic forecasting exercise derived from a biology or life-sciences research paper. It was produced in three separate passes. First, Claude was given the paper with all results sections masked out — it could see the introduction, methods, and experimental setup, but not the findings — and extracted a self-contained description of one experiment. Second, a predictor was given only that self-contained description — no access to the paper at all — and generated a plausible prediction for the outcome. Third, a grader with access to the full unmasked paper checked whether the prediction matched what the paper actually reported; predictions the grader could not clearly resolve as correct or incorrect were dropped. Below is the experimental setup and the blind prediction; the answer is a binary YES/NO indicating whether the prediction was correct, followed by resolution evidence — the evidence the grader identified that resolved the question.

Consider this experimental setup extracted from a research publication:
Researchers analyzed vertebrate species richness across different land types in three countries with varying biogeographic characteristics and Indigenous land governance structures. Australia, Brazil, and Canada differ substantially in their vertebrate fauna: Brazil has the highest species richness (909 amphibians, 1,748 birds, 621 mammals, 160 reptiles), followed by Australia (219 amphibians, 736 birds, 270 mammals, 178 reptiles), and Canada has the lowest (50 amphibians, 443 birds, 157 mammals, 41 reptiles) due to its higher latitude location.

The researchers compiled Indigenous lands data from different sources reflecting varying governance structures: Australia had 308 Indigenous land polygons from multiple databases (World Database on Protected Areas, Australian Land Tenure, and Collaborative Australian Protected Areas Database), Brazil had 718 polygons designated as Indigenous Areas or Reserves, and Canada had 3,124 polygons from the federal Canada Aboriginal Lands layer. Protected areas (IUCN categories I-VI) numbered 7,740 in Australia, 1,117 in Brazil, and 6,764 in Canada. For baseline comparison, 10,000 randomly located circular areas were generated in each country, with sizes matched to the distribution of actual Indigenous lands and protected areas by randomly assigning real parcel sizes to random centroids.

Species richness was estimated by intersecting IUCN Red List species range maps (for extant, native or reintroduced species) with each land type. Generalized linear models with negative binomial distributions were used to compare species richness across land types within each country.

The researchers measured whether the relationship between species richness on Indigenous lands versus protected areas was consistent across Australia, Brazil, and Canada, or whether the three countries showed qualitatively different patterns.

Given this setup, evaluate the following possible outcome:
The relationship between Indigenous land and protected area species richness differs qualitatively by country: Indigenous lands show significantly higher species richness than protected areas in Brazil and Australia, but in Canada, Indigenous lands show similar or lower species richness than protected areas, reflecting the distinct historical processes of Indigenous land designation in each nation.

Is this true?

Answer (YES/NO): NO